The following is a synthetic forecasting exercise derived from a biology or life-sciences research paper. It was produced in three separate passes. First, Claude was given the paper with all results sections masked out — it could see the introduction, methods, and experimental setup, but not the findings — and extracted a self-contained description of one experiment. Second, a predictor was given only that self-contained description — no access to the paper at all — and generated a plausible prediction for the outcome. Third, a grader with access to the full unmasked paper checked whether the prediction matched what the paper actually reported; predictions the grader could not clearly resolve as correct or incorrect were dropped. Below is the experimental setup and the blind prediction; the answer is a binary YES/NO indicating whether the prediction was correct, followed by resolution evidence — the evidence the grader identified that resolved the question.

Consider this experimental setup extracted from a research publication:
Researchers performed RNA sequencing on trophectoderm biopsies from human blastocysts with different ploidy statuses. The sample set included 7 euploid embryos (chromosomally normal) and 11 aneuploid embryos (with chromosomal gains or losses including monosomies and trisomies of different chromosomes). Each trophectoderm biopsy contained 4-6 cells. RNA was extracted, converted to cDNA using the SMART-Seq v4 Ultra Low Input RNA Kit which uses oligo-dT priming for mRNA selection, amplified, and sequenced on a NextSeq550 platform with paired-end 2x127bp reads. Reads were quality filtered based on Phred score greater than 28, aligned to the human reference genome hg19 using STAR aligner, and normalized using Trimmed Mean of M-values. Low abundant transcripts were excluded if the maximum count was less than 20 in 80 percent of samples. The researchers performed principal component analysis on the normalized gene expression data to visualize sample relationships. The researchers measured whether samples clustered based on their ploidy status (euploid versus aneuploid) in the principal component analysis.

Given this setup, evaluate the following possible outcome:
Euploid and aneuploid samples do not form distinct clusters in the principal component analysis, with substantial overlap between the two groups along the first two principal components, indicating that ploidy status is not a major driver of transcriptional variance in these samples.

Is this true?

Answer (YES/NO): NO